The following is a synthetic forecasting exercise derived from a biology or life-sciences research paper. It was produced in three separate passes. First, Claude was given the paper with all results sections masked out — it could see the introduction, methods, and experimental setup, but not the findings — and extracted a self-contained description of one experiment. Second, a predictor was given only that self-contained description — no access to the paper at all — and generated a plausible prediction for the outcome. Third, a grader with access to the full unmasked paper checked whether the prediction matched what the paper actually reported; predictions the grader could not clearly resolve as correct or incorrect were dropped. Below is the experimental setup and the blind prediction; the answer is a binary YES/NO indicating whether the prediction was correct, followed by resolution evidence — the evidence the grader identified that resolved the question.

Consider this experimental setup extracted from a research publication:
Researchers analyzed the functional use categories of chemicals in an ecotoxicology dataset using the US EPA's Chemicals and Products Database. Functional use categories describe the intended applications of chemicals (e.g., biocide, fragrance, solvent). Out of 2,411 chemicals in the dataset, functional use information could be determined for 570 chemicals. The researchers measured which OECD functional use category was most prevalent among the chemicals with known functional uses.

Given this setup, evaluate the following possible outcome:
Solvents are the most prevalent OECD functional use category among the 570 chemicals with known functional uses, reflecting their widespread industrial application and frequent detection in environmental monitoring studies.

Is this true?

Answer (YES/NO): NO